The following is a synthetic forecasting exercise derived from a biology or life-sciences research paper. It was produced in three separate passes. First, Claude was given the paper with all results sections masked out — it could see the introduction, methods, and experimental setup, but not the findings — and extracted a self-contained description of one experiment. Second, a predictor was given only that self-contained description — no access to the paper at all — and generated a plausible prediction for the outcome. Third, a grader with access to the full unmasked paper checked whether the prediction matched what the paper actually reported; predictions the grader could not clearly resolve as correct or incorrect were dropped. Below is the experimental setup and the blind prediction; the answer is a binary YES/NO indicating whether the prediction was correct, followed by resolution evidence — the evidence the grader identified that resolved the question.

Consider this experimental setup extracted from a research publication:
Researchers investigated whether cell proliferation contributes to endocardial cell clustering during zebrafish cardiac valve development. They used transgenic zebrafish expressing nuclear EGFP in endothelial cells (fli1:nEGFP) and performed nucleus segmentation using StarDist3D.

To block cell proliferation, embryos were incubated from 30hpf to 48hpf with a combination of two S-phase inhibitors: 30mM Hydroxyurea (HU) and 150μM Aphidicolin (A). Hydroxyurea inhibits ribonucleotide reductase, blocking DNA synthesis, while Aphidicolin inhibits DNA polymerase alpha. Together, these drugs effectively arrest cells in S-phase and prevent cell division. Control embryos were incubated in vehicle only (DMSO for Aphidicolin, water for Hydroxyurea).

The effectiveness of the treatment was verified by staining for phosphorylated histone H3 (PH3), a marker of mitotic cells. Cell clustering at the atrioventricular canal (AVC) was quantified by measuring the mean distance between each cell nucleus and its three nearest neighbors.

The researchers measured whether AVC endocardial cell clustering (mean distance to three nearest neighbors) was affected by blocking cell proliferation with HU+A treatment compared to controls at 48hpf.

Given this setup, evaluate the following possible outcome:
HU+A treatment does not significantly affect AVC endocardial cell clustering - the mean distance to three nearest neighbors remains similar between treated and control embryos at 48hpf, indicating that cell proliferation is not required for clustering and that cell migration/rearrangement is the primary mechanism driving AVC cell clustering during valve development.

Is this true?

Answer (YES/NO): YES